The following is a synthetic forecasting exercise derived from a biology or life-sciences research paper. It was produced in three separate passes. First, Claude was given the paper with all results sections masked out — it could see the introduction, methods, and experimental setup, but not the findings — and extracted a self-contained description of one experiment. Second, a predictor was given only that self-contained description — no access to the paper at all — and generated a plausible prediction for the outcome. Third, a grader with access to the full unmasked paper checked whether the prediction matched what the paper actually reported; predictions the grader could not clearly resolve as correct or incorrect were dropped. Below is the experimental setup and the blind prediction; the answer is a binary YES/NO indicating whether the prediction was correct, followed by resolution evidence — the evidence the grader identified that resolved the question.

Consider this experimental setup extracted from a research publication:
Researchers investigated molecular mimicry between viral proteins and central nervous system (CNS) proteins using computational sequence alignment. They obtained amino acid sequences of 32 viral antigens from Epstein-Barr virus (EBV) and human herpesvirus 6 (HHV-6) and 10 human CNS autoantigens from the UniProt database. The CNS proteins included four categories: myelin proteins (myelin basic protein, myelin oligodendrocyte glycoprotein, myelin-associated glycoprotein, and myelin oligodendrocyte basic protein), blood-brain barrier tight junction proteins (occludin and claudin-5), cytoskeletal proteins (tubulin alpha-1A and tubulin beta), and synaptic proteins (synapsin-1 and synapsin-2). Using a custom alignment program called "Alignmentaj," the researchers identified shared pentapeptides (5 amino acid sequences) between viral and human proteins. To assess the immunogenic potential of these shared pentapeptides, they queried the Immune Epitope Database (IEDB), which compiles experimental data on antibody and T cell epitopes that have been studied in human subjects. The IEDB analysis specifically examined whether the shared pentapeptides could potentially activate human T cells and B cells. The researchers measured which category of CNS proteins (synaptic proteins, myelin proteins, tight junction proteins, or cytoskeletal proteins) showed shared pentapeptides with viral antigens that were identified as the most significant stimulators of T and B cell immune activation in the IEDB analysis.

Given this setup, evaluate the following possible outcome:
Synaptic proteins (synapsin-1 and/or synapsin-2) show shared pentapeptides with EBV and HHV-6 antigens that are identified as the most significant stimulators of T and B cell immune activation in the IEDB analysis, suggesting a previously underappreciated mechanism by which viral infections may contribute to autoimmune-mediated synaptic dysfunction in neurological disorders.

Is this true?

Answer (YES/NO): YES